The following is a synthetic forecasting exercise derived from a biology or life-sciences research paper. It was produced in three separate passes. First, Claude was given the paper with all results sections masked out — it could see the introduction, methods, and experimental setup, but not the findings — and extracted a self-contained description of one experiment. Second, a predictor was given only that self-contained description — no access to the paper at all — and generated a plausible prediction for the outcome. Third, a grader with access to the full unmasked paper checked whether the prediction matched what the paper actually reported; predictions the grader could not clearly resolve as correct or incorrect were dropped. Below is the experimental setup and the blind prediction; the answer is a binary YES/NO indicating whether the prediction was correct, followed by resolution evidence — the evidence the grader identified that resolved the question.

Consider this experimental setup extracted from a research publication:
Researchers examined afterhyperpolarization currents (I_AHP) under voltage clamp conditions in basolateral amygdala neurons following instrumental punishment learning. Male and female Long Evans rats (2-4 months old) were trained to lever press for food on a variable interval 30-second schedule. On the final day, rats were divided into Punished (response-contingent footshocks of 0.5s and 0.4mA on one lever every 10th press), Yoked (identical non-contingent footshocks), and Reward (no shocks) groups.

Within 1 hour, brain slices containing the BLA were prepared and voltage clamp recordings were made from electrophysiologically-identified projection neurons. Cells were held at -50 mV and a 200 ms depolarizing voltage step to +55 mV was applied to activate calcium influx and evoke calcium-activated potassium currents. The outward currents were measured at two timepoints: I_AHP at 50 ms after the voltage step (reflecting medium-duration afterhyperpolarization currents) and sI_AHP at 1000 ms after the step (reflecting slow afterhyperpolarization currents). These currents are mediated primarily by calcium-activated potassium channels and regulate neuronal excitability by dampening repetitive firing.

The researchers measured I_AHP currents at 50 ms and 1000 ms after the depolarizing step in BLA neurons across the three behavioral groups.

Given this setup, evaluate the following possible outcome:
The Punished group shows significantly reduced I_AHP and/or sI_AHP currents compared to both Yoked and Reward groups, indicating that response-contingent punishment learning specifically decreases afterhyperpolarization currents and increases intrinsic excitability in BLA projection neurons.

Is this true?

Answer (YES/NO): NO